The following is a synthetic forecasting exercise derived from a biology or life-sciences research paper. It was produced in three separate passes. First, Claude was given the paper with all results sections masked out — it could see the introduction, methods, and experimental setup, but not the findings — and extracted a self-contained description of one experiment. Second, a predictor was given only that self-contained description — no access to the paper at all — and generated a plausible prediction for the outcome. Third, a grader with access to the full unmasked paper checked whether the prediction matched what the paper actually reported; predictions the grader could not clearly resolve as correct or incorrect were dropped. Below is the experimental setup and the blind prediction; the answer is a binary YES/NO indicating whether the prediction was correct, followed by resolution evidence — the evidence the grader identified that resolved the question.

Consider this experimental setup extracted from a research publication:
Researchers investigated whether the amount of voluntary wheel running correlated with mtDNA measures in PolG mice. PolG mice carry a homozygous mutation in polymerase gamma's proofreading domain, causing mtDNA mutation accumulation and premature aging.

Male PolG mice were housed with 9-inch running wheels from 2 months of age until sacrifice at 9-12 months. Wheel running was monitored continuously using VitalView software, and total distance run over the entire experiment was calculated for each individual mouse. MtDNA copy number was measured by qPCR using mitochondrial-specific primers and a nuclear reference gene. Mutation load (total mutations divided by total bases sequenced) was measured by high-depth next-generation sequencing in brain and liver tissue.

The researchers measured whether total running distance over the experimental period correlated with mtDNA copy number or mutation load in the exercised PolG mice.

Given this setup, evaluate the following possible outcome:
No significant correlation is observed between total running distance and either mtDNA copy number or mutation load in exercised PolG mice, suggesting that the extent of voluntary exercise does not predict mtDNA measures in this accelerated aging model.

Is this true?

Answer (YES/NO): YES